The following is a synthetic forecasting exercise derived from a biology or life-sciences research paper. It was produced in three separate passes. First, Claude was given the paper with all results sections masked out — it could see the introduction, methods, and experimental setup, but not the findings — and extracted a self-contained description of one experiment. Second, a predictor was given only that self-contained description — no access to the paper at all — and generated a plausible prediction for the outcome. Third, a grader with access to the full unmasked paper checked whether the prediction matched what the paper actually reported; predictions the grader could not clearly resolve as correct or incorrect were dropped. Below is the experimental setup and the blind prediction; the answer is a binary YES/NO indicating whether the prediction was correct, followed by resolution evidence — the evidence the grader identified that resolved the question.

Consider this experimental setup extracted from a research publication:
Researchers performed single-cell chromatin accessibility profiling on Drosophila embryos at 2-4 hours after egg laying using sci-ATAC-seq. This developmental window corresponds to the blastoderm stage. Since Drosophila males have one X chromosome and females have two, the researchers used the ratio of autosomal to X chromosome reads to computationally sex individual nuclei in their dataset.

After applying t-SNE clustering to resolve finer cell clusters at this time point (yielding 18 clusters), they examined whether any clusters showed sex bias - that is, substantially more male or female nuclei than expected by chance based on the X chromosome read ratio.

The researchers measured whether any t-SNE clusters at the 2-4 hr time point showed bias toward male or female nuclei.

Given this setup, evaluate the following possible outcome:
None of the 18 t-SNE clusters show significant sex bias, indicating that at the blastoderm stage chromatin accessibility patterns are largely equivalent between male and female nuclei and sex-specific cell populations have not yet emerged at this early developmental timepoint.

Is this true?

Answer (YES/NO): NO